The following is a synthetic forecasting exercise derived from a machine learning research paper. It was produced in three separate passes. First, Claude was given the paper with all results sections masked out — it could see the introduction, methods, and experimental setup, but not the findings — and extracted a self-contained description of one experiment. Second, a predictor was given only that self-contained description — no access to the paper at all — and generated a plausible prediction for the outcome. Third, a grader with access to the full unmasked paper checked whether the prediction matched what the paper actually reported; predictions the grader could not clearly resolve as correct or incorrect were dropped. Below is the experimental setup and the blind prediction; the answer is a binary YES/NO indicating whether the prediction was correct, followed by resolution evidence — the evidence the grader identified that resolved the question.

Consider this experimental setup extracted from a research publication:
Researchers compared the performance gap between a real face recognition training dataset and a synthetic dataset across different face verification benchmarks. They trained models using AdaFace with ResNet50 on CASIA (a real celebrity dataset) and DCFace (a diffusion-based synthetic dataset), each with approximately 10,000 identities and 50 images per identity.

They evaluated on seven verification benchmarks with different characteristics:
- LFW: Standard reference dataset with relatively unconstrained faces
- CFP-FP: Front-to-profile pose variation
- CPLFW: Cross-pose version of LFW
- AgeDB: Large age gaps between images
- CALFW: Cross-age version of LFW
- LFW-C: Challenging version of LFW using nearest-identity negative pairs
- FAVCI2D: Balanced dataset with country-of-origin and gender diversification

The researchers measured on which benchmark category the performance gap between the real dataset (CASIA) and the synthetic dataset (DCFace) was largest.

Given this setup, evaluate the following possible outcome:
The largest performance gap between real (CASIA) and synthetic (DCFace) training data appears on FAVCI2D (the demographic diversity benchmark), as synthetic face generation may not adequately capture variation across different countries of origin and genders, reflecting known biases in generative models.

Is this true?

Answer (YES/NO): NO